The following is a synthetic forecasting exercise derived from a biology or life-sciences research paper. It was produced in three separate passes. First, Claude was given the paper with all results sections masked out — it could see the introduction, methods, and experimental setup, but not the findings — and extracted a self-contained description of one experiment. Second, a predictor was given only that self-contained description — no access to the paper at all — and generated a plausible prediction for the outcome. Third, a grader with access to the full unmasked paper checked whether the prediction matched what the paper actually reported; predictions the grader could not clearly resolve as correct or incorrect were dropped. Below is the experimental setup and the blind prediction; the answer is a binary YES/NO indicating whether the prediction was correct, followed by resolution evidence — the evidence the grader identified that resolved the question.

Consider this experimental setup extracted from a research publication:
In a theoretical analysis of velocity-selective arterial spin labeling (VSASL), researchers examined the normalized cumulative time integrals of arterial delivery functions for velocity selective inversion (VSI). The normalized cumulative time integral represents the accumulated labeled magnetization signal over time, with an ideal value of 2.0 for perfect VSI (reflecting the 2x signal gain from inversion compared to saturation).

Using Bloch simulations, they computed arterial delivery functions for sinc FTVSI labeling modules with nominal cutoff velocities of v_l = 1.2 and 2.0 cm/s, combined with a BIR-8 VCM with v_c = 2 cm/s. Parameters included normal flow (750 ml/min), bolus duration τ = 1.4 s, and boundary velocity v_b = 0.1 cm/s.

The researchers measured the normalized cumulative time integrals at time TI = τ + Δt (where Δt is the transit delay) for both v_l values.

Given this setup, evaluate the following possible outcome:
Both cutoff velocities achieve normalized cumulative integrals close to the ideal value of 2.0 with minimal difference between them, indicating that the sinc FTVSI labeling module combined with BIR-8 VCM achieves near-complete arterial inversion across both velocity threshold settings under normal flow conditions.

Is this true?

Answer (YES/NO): NO